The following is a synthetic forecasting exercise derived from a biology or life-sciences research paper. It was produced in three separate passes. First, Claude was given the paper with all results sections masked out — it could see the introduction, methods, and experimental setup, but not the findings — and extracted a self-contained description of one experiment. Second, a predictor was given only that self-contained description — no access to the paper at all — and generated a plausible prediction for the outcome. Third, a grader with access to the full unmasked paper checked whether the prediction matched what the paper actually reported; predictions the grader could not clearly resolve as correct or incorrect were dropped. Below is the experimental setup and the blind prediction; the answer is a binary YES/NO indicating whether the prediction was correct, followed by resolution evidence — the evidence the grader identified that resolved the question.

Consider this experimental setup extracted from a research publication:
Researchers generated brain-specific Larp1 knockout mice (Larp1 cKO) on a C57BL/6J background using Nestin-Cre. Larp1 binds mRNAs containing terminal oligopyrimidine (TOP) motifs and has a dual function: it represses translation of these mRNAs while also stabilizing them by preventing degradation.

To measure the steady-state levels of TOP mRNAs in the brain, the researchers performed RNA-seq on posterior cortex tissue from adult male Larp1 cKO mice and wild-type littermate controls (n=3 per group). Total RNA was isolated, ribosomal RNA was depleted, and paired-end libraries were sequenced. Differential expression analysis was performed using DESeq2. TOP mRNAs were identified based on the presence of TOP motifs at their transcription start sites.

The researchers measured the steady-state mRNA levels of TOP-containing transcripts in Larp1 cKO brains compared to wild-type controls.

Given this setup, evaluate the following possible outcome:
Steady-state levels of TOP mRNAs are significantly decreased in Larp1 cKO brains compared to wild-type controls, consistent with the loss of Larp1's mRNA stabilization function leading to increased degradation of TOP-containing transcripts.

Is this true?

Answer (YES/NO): YES